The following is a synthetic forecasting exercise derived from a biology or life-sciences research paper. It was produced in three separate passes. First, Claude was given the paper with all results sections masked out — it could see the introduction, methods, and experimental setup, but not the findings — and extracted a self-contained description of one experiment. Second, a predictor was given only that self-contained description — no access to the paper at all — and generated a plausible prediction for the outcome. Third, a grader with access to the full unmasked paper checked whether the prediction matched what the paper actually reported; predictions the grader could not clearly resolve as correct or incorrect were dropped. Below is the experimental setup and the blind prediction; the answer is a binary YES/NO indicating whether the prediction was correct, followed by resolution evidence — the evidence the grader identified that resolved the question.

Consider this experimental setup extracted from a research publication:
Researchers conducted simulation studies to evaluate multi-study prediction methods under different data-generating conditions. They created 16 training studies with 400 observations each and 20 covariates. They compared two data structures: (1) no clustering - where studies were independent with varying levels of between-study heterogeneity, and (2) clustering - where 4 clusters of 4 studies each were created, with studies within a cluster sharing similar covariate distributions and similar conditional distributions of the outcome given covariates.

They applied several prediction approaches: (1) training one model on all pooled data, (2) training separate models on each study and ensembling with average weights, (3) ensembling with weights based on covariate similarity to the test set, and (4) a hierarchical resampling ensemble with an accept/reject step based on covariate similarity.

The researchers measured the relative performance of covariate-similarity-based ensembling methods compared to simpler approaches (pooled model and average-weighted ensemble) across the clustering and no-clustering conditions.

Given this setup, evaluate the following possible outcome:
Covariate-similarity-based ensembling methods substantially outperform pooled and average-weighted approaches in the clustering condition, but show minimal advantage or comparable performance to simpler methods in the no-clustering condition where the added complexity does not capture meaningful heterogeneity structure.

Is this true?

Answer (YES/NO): YES